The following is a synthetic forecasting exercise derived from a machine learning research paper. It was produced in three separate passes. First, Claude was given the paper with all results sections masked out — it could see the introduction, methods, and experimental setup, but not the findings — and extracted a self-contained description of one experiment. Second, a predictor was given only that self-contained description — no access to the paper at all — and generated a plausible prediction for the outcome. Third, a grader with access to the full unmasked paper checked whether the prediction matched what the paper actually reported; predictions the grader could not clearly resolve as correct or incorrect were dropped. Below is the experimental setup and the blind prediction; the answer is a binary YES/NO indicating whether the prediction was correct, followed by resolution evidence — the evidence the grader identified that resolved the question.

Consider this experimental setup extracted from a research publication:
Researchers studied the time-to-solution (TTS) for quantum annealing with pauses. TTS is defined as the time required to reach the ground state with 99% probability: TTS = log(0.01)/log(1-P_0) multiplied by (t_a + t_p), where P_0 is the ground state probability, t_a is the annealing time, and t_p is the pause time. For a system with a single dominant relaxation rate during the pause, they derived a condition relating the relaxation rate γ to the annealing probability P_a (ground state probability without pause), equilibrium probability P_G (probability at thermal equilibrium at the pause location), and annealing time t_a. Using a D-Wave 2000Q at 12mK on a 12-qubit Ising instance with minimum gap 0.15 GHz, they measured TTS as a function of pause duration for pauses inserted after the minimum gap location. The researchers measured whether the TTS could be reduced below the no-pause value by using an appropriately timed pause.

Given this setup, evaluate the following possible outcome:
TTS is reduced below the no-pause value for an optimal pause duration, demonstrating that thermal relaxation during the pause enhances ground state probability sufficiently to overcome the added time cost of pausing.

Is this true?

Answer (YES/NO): NO